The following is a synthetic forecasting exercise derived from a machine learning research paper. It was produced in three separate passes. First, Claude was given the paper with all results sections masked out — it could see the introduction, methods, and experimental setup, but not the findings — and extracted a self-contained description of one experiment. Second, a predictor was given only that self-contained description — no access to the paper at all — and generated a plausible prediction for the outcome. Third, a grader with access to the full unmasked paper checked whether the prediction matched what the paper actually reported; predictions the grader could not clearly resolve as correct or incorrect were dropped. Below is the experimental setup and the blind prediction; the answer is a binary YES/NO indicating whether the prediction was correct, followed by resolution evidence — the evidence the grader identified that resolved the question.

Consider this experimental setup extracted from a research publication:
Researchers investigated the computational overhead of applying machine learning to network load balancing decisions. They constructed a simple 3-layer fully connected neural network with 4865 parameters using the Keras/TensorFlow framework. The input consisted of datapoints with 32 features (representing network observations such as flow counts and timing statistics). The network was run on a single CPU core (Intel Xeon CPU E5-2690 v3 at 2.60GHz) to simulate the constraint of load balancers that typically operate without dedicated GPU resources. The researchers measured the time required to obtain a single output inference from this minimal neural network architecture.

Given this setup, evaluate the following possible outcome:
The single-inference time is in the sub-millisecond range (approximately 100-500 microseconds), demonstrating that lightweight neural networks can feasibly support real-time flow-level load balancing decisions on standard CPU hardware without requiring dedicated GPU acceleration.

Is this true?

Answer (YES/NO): NO